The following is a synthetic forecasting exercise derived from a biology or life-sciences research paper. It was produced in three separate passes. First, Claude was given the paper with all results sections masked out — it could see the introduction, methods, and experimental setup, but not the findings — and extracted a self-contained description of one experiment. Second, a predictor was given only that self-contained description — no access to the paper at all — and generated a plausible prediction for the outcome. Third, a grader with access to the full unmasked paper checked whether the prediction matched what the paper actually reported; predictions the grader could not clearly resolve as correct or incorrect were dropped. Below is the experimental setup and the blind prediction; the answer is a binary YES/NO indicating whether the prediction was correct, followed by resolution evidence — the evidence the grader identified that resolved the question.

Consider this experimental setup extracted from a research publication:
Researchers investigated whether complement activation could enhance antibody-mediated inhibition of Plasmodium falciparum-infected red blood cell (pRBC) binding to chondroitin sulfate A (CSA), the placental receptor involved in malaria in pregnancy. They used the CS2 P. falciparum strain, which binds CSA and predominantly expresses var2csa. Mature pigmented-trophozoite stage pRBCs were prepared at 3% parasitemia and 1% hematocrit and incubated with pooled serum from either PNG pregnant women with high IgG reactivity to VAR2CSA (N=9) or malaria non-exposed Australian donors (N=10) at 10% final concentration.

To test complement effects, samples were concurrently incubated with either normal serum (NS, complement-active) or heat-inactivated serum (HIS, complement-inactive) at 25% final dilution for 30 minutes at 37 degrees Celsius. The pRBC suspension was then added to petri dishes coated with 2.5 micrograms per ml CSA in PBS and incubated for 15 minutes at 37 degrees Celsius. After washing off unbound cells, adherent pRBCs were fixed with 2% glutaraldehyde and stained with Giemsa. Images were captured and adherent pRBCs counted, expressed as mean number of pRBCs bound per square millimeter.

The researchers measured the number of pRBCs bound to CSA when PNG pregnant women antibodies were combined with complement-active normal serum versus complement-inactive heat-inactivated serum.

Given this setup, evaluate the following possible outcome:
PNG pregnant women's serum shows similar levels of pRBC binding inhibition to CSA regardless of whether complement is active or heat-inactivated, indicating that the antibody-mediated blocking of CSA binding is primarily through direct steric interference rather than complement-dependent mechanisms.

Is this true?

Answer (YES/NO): NO